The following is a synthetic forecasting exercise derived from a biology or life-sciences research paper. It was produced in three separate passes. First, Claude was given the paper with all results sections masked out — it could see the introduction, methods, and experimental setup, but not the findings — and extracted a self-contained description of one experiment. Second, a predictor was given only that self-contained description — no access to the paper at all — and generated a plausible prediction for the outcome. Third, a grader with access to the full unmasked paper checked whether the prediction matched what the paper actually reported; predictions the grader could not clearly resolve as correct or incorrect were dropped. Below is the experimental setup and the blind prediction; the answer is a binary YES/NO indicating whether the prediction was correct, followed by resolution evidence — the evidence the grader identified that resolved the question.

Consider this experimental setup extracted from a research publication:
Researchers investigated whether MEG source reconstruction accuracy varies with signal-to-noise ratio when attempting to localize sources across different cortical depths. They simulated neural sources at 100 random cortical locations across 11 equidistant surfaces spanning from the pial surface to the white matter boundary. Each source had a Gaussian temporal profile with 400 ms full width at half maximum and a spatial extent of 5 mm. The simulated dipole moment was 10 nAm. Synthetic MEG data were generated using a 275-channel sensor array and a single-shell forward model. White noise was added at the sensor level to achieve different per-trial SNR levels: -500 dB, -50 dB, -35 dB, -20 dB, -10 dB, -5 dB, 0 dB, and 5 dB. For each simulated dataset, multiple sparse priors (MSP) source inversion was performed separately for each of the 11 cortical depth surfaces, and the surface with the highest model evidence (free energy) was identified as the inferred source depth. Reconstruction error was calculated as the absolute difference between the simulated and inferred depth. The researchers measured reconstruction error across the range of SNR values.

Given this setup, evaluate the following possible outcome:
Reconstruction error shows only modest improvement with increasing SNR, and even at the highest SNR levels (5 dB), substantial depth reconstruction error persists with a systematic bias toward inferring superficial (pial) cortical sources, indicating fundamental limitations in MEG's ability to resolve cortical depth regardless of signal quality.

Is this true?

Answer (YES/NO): NO